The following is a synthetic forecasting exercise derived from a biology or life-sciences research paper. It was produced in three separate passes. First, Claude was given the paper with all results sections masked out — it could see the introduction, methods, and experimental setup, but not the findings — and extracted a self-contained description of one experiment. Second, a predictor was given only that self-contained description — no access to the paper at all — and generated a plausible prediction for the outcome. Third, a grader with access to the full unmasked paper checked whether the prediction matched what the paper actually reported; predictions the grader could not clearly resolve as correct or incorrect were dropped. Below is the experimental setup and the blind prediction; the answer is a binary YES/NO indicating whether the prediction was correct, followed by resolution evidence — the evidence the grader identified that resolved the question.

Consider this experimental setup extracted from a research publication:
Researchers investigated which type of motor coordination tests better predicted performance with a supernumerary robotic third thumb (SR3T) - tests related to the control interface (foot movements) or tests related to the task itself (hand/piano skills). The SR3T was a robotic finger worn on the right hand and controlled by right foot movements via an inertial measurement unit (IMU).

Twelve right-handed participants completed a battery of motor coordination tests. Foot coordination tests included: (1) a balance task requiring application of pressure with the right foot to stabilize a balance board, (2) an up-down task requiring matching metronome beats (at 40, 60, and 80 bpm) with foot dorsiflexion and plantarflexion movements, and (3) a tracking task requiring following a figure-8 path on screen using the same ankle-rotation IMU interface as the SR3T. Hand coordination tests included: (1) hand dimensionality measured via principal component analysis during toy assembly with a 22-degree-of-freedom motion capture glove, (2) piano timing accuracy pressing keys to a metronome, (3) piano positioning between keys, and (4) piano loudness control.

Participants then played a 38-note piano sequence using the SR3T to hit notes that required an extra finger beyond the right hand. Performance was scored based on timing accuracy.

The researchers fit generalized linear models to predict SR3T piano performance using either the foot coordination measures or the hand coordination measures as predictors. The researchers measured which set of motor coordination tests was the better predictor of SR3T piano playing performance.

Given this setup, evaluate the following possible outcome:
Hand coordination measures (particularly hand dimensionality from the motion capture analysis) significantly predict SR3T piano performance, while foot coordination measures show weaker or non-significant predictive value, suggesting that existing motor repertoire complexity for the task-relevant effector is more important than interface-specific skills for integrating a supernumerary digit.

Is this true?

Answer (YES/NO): NO